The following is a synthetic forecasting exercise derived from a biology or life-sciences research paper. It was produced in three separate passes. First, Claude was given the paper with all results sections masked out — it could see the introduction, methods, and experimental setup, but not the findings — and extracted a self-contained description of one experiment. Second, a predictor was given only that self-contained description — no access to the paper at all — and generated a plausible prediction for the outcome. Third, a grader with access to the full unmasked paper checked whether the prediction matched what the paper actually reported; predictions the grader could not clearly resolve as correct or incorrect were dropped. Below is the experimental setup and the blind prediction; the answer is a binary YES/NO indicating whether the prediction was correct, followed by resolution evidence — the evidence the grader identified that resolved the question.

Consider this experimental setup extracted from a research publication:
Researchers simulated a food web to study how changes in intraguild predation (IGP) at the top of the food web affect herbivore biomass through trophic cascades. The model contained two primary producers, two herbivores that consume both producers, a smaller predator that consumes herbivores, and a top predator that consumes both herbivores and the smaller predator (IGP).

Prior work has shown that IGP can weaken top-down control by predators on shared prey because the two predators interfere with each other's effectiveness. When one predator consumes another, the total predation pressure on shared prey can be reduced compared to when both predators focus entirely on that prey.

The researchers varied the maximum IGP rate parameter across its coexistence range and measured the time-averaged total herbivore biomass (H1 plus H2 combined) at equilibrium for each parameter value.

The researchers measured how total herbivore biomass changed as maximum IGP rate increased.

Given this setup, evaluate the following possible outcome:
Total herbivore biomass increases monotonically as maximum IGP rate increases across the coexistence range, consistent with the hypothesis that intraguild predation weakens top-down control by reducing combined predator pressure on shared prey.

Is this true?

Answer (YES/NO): NO